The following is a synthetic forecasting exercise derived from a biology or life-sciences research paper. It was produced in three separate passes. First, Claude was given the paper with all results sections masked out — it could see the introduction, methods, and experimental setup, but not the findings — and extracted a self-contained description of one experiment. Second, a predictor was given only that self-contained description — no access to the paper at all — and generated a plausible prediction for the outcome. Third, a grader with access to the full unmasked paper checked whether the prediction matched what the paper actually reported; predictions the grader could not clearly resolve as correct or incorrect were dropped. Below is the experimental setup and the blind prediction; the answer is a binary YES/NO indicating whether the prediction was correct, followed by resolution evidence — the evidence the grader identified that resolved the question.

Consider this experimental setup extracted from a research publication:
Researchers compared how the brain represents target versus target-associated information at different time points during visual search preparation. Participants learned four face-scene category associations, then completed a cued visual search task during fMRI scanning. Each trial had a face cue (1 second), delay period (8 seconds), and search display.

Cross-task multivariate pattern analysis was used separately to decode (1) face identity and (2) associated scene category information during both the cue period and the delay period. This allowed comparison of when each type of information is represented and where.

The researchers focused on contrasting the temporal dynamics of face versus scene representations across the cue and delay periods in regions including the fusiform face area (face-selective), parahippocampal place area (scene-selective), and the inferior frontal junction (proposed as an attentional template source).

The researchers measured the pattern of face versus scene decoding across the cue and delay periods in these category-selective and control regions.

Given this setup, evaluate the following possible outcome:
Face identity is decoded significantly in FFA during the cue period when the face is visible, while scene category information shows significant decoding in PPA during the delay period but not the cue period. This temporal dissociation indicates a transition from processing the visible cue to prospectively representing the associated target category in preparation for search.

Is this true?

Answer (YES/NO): YES